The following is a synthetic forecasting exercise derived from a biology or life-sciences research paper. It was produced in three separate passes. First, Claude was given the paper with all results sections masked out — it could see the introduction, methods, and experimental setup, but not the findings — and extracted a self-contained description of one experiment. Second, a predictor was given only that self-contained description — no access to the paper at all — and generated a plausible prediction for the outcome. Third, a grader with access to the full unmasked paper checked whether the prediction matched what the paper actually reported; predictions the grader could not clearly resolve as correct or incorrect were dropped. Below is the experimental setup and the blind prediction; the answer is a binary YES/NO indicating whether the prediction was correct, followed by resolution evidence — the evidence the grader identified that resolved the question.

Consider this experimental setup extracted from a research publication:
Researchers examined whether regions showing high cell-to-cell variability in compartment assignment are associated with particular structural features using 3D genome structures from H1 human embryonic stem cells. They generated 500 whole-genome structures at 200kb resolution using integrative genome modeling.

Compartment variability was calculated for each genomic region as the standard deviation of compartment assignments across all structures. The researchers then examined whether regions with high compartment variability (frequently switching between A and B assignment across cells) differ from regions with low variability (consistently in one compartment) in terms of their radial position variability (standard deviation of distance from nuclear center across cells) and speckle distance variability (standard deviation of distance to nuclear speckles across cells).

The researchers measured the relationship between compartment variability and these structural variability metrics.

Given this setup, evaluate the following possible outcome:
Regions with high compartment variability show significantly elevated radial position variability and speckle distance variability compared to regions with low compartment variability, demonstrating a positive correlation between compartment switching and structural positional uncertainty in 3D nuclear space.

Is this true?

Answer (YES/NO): NO